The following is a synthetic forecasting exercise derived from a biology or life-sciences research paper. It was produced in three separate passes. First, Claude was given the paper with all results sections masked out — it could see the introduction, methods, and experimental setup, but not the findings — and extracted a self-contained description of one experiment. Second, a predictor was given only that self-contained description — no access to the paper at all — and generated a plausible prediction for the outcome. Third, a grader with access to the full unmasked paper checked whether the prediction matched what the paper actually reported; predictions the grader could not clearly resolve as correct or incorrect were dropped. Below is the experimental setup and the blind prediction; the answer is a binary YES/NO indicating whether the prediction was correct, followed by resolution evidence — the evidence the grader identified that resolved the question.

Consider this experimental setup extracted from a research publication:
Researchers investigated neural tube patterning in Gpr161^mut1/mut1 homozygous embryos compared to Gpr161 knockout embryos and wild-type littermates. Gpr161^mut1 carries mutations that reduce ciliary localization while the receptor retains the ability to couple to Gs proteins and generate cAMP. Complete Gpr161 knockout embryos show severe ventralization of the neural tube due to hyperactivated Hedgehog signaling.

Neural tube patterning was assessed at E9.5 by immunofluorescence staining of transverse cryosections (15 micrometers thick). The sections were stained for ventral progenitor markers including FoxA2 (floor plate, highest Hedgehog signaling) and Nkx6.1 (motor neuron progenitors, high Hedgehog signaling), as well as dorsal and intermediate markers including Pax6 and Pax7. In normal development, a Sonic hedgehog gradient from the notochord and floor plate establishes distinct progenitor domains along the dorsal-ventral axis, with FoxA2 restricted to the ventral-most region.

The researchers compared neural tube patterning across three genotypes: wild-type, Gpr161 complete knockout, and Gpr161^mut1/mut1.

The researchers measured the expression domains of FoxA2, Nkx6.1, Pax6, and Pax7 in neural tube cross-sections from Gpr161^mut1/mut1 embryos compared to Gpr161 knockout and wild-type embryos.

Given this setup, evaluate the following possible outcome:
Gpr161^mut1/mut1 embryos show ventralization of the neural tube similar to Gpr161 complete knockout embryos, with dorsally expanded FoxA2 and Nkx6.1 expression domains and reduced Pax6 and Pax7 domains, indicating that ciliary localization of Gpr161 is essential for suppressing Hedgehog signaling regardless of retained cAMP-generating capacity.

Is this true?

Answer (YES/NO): NO